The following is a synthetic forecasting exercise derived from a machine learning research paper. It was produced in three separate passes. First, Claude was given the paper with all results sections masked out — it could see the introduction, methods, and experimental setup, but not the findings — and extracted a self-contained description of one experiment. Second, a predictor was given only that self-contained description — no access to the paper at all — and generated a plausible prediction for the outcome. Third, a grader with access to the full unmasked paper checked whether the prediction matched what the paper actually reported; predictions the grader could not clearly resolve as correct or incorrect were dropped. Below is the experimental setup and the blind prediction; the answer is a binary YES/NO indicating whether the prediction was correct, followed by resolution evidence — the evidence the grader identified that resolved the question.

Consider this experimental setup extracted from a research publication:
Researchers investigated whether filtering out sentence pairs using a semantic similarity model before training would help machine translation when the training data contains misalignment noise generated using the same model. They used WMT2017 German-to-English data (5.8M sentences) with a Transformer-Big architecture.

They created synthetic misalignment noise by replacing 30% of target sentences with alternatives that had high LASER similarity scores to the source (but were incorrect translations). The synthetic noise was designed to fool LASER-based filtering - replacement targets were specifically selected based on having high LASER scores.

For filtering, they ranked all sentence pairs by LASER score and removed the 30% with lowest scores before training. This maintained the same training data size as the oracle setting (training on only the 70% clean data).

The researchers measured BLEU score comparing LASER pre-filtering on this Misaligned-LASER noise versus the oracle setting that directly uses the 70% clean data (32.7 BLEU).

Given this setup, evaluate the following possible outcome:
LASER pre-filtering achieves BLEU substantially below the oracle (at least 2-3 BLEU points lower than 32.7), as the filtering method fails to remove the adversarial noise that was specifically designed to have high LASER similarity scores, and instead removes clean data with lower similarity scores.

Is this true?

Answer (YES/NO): NO